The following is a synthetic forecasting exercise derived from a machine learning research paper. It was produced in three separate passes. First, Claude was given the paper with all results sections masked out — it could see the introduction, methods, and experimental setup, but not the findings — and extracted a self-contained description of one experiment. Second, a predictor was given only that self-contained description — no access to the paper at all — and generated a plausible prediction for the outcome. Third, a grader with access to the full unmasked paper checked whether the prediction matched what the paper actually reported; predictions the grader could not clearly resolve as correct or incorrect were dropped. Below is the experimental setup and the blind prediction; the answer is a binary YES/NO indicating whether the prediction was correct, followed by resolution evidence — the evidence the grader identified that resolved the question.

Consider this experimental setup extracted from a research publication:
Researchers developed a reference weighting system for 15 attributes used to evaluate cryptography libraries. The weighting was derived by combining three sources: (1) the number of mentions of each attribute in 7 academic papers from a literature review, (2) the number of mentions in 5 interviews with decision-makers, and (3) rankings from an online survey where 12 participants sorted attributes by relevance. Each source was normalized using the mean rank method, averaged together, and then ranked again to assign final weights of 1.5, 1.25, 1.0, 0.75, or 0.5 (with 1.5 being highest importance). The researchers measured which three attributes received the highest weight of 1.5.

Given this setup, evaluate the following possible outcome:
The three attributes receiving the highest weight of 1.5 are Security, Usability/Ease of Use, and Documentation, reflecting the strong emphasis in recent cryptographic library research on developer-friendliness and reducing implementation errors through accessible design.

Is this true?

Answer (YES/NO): NO